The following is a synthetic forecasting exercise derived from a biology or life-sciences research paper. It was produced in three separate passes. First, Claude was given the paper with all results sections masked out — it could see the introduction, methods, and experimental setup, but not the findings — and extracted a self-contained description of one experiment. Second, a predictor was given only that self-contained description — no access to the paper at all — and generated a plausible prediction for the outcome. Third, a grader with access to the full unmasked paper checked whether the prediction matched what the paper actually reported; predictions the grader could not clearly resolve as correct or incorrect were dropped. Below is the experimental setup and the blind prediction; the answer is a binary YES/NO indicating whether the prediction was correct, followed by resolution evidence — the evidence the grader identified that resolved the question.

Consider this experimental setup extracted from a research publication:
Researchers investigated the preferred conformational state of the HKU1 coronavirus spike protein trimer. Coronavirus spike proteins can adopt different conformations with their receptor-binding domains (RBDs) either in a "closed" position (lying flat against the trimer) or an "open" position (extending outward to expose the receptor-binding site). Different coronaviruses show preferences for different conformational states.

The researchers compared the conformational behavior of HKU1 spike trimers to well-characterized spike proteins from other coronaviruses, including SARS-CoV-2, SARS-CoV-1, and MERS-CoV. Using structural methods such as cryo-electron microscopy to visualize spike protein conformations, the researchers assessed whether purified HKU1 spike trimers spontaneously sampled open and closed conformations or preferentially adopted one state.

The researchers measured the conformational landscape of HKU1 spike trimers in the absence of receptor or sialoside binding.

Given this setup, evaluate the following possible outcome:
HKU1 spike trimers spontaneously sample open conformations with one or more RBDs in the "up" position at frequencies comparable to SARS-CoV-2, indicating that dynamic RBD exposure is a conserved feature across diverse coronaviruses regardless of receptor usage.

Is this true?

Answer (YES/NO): NO